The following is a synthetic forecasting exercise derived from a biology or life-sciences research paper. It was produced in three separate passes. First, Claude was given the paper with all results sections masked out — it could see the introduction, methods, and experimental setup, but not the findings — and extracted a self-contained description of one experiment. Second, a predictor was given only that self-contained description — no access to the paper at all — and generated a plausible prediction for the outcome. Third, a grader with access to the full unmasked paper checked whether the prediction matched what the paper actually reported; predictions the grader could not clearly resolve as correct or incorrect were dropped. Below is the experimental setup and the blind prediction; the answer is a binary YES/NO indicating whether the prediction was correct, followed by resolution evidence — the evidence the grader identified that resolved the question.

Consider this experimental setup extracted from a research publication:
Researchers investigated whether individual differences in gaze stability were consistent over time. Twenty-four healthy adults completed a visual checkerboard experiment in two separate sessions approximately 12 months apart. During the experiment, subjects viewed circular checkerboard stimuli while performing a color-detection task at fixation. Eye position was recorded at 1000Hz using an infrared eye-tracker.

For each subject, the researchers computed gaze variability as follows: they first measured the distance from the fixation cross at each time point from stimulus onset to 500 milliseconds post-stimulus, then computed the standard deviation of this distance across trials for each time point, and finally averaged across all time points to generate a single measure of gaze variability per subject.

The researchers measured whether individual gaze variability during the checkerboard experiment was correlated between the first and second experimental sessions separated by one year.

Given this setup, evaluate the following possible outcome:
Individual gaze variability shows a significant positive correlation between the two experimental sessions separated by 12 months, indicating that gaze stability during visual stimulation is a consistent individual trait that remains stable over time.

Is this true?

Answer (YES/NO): NO